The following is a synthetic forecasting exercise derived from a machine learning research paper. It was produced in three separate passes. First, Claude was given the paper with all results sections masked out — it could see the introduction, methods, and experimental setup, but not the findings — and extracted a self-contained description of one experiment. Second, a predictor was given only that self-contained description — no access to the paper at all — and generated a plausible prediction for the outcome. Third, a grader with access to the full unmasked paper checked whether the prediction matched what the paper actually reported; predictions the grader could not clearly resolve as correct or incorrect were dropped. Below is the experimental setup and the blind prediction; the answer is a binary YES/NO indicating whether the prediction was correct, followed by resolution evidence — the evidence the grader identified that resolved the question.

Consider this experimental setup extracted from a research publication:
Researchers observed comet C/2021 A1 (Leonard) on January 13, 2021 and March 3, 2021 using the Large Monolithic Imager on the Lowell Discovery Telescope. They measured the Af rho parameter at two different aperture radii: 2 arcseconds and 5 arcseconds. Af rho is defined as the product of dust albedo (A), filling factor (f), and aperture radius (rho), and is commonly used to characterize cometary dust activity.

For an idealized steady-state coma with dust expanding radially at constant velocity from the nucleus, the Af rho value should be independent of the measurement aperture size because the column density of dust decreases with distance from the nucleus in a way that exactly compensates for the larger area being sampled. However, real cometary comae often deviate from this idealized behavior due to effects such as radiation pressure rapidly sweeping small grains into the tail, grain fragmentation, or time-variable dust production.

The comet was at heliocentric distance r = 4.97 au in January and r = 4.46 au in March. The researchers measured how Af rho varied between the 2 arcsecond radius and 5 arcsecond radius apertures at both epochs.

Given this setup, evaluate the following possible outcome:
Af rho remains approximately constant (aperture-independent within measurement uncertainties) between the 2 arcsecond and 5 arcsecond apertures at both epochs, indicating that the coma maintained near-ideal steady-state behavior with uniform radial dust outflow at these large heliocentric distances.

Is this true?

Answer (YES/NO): NO